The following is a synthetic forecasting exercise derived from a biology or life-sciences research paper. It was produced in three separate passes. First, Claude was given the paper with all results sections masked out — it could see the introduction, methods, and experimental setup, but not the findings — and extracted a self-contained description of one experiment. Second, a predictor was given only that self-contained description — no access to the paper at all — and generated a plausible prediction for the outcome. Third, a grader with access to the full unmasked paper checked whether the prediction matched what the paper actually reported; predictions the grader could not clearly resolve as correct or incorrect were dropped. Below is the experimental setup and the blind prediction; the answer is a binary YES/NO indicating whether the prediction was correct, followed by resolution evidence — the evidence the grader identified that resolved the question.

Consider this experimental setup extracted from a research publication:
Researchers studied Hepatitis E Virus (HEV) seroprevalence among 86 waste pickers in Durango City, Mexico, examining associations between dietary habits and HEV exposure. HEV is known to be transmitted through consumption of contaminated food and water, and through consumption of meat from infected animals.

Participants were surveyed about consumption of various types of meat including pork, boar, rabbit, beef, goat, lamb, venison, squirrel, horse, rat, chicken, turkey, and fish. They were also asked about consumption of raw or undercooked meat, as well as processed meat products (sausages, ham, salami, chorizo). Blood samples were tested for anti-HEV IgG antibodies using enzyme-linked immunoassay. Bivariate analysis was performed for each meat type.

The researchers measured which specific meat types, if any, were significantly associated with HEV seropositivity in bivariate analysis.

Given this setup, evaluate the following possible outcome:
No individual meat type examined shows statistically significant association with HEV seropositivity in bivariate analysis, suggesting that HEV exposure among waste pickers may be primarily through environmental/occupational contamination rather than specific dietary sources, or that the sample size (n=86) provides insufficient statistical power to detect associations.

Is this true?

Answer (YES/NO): NO